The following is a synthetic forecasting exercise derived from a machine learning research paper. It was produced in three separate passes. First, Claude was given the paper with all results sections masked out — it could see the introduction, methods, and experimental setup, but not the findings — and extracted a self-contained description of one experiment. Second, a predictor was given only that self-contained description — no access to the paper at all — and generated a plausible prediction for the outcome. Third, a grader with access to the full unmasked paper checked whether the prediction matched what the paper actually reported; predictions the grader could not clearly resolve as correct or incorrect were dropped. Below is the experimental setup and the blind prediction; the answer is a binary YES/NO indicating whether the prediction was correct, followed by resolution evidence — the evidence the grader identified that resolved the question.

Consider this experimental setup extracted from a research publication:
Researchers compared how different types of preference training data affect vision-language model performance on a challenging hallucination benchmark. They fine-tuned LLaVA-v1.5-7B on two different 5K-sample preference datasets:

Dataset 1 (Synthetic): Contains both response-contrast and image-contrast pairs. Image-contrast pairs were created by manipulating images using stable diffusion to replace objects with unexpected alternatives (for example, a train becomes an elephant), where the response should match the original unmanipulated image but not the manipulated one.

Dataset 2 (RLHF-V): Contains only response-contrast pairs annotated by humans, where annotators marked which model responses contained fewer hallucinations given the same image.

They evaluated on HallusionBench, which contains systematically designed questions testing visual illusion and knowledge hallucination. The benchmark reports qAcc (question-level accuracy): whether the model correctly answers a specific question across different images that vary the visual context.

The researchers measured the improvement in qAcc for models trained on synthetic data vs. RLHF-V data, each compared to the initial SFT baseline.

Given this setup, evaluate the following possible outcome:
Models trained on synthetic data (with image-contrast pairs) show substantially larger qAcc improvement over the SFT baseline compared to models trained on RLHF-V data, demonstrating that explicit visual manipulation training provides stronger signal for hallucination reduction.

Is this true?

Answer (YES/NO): YES